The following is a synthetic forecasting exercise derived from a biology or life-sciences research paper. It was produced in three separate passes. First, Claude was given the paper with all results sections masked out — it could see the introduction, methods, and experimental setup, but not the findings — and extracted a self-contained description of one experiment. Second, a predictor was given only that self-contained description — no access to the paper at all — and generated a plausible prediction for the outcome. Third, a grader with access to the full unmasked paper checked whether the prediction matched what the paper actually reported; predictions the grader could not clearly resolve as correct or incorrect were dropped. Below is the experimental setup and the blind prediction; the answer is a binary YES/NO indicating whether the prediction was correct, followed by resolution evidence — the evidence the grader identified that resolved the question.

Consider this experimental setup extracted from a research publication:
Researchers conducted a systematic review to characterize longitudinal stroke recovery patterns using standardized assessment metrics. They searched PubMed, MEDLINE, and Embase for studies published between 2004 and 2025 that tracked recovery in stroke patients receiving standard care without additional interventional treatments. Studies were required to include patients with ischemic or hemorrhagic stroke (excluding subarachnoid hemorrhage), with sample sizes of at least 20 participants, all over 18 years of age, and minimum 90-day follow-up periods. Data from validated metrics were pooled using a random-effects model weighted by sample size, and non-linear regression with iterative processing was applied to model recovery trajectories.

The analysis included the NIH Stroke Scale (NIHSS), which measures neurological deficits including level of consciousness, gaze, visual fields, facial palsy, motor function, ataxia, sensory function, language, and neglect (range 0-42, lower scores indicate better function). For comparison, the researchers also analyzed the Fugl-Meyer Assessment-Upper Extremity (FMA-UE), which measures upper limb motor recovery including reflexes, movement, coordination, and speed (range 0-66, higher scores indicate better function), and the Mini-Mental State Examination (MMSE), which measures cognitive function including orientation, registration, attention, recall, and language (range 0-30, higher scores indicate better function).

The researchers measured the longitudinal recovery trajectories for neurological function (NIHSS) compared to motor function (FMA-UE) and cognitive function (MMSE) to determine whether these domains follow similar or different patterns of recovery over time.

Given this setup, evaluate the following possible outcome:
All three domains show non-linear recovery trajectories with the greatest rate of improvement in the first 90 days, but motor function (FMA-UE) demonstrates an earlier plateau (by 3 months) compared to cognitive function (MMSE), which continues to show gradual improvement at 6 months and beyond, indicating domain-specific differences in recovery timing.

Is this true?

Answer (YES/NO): NO